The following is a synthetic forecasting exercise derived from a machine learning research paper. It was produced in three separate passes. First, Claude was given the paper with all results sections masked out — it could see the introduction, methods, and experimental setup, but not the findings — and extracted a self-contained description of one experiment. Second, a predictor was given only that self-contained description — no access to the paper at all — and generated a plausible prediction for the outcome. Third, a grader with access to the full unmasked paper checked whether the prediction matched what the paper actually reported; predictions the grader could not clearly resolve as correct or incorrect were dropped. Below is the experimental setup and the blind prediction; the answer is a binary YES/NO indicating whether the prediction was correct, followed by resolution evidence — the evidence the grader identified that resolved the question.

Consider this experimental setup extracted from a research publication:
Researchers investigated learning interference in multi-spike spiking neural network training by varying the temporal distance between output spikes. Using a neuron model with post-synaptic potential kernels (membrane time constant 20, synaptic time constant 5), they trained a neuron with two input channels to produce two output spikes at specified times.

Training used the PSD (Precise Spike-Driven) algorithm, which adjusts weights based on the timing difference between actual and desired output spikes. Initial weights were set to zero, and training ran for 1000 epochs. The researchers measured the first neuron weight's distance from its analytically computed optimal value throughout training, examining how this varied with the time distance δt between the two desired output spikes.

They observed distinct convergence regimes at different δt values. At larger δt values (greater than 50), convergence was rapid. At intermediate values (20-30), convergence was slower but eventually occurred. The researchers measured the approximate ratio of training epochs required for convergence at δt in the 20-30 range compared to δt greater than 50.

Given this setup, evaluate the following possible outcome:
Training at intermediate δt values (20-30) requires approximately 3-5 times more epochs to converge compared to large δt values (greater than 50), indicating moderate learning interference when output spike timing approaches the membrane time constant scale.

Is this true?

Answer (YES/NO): NO